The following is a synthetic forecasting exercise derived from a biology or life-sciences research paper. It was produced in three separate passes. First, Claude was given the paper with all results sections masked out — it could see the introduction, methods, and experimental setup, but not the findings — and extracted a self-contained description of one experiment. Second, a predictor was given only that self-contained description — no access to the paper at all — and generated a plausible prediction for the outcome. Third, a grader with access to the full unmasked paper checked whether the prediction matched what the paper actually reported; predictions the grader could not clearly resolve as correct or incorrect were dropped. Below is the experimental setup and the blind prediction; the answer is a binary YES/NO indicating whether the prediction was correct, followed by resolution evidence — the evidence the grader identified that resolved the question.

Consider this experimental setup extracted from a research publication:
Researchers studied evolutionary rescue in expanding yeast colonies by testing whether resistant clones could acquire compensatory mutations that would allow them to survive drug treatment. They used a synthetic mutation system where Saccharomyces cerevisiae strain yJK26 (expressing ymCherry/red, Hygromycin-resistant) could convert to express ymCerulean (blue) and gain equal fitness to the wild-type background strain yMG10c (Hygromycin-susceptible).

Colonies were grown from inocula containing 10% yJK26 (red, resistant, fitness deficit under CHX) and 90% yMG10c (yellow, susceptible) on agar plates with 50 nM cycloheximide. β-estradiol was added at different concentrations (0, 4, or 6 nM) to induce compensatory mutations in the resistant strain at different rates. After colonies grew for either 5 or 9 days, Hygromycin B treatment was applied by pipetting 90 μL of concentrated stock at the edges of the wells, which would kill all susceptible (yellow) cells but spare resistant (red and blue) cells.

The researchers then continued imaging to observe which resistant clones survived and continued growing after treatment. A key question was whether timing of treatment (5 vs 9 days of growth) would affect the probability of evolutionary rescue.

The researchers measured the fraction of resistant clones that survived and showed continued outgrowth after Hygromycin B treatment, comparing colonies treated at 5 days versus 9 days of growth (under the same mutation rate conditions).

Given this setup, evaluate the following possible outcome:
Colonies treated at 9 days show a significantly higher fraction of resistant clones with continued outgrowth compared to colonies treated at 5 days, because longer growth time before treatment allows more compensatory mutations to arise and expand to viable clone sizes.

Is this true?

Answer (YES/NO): YES